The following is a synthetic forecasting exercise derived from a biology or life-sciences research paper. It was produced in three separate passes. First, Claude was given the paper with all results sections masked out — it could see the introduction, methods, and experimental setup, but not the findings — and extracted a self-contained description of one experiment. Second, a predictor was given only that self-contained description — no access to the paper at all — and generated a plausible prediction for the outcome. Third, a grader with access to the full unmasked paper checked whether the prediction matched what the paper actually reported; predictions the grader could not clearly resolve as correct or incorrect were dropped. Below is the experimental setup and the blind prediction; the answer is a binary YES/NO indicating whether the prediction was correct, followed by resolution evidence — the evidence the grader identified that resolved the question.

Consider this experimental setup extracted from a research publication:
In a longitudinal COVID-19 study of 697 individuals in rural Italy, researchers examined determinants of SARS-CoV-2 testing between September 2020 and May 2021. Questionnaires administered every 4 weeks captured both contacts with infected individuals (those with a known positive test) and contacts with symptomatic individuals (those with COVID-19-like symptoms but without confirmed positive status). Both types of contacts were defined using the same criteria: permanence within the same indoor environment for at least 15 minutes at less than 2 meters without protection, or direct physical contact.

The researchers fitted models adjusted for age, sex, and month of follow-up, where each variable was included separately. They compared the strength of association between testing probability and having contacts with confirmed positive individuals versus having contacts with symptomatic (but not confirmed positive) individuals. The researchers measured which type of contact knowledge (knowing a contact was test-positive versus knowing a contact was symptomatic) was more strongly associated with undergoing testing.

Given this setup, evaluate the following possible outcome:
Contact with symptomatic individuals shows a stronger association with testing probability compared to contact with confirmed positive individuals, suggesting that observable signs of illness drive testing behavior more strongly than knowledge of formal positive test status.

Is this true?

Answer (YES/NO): NO